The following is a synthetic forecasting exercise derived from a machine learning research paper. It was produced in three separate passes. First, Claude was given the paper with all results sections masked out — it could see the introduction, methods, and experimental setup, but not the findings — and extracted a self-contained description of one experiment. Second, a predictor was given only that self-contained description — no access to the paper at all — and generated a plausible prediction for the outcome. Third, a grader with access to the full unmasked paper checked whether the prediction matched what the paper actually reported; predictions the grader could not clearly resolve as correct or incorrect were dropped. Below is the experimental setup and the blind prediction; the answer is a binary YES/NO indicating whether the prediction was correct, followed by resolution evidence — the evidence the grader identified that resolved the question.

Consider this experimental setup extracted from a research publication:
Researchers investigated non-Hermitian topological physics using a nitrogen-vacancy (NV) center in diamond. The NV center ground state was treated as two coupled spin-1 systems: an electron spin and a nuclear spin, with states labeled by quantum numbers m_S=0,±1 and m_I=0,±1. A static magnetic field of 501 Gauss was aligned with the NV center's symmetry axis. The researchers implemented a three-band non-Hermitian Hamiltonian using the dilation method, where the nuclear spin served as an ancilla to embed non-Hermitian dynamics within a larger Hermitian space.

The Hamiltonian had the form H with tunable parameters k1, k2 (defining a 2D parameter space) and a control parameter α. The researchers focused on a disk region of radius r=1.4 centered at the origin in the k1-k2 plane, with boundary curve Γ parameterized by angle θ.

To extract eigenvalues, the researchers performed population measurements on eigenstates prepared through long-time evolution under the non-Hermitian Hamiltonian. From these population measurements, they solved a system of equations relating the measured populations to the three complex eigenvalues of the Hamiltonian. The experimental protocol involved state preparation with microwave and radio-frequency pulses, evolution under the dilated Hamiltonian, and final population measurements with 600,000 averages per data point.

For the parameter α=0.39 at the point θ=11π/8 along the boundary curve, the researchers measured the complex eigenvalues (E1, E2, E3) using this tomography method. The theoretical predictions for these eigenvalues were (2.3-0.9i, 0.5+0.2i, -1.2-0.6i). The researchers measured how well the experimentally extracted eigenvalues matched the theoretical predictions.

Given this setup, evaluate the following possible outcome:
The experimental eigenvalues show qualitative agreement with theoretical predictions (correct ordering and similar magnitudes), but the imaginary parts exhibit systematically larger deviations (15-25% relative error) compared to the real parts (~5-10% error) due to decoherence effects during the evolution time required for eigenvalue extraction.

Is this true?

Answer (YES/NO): NO